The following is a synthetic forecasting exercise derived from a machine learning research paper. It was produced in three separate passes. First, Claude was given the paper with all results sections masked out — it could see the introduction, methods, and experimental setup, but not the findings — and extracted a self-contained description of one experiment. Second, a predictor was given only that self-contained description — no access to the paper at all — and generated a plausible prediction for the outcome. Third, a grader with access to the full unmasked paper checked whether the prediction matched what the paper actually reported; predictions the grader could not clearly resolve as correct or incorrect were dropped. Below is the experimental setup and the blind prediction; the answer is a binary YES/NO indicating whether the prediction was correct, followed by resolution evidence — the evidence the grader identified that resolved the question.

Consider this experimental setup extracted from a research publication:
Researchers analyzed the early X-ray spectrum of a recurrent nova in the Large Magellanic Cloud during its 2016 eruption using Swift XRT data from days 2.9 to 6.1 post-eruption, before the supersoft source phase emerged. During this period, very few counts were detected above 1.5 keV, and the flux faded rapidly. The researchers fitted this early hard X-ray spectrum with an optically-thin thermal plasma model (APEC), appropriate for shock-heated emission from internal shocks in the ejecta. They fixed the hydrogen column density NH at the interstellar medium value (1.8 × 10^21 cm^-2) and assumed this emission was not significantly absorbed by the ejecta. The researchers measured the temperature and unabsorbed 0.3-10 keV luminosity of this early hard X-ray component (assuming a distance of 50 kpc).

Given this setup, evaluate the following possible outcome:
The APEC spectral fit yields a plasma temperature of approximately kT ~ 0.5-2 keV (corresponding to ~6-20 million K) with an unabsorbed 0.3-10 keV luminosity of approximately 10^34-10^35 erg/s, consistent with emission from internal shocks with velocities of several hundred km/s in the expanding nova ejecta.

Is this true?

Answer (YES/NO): NO